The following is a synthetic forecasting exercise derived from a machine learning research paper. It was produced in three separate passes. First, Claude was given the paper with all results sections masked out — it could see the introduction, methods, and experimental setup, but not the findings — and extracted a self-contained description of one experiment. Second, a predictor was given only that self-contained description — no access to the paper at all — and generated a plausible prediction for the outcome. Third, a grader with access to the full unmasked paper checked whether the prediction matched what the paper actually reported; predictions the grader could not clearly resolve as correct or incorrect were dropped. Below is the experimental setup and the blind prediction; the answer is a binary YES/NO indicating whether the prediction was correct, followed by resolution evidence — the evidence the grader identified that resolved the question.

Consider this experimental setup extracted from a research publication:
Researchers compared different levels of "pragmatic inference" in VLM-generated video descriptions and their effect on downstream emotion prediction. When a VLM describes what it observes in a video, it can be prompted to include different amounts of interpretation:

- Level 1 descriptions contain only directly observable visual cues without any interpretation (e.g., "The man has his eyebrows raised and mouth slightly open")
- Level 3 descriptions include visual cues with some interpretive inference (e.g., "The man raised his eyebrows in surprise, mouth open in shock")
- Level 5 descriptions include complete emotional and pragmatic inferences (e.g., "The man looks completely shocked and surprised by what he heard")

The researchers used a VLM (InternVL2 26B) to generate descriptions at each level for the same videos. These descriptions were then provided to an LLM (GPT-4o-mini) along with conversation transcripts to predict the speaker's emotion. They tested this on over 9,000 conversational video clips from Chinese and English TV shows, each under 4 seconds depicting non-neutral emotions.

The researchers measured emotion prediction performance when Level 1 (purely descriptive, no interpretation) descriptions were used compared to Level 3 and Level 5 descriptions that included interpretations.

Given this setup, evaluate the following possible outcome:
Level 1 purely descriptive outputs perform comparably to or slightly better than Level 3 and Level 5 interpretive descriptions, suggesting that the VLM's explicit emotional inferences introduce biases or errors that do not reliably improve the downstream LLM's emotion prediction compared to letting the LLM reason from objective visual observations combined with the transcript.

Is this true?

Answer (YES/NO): NO